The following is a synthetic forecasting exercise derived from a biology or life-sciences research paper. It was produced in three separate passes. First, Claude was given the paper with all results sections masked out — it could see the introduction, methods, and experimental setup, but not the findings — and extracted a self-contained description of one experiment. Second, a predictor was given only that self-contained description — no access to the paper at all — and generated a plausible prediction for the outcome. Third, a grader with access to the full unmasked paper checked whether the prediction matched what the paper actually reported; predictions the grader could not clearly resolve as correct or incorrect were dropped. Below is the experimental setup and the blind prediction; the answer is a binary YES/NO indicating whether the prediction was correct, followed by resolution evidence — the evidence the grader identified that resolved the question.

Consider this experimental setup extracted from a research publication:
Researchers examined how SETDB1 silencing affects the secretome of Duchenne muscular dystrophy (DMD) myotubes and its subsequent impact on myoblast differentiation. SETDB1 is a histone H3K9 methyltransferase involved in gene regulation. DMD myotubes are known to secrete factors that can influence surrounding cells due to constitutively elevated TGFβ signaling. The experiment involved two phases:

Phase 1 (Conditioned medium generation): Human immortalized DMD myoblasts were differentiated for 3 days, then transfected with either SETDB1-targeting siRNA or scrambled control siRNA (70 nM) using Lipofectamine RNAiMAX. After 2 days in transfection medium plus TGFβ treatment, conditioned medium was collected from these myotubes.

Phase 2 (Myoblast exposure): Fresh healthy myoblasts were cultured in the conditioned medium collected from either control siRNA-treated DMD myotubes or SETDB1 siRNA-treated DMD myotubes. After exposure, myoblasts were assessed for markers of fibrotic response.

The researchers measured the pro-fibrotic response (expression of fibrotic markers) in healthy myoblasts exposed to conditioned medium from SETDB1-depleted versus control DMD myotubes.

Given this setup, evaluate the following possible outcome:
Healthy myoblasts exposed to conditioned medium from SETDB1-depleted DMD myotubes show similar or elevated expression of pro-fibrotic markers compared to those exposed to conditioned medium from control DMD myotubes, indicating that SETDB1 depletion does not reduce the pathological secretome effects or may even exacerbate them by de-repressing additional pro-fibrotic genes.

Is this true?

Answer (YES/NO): NO